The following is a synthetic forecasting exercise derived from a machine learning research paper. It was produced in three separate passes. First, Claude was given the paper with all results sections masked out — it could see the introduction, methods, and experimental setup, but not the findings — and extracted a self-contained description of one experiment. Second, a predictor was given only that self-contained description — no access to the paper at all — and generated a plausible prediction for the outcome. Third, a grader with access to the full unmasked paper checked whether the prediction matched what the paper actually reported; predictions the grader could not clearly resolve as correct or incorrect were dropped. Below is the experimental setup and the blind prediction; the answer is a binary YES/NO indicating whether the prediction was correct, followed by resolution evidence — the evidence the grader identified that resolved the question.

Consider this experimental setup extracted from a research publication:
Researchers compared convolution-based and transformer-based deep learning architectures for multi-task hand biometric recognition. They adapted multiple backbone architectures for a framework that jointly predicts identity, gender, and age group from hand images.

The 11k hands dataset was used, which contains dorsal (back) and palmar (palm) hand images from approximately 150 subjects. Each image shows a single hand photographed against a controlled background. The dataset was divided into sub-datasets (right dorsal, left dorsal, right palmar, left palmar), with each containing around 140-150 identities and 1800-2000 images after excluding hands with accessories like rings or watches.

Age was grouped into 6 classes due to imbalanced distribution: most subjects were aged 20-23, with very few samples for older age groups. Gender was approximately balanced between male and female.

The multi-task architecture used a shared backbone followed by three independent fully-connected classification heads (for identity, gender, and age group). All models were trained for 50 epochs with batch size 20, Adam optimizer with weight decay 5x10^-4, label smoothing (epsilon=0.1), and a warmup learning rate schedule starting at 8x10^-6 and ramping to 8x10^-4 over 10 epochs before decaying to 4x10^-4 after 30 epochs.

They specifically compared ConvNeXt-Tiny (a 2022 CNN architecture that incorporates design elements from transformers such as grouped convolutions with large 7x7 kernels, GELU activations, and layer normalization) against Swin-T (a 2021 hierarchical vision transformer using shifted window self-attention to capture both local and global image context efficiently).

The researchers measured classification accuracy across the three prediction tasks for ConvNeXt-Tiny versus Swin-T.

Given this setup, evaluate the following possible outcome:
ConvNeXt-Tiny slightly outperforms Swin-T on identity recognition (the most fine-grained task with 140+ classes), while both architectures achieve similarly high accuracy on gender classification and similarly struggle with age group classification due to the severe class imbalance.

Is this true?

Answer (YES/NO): NO